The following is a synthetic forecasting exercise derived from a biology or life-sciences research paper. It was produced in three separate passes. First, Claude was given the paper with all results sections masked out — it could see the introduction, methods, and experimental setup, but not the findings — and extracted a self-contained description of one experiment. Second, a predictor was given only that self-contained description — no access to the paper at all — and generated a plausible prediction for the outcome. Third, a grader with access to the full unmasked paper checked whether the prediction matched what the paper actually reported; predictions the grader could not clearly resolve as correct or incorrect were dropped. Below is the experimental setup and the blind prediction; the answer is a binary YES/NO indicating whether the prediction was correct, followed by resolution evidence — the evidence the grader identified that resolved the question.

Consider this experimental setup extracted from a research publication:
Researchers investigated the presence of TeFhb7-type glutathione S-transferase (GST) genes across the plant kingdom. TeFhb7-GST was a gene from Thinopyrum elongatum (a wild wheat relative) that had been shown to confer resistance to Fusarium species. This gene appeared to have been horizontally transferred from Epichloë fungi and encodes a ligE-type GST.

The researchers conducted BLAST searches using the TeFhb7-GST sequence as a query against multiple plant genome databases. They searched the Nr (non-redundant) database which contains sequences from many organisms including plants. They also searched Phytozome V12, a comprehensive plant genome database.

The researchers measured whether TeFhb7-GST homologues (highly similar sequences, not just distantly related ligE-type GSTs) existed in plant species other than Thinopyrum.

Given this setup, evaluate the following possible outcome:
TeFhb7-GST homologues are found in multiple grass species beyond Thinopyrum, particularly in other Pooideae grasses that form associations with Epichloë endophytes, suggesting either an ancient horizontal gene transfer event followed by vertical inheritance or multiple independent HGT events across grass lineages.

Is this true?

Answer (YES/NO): NO